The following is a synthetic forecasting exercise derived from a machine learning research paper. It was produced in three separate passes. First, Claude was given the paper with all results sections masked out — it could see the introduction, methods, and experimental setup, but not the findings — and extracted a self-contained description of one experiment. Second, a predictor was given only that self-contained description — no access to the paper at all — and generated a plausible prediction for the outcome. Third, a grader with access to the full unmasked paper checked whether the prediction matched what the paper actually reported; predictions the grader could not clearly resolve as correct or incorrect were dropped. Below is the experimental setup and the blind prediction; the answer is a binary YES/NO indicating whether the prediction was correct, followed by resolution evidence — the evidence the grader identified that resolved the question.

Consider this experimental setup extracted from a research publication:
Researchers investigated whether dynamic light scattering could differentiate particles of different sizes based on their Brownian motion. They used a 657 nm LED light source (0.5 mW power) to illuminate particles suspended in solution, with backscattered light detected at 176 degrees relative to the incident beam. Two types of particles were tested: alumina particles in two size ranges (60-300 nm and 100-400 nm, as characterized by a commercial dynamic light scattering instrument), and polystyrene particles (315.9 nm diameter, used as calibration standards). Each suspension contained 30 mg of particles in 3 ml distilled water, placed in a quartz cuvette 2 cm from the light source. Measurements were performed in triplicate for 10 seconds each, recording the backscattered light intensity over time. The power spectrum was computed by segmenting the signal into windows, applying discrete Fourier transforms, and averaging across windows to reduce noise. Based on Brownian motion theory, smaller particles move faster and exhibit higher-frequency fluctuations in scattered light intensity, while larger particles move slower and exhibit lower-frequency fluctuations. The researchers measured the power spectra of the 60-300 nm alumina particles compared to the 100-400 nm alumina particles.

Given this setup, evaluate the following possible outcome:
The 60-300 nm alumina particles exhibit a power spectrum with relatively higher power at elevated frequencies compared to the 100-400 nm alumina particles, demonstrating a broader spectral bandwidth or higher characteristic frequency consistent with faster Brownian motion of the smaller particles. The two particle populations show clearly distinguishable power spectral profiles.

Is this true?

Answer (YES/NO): YES